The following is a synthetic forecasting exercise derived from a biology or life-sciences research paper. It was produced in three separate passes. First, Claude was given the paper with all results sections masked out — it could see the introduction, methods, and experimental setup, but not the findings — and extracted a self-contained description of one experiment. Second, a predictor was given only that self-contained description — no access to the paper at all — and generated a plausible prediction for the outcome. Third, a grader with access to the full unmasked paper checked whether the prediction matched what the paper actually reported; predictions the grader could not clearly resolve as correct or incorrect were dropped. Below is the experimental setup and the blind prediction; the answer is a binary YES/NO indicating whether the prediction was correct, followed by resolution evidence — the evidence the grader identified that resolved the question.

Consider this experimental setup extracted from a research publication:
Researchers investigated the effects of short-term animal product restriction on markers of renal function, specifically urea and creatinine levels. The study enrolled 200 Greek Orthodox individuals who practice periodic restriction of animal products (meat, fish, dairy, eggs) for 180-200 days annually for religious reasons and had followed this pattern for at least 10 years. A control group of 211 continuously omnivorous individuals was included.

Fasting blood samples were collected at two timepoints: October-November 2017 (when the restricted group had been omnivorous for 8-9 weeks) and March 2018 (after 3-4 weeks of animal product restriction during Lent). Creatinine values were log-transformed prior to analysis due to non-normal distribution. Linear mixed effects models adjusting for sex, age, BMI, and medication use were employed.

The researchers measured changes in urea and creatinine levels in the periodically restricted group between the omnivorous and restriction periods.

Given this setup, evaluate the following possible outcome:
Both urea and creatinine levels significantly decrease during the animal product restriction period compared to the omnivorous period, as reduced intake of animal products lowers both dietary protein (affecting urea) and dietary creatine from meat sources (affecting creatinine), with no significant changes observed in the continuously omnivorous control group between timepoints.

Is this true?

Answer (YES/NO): NO